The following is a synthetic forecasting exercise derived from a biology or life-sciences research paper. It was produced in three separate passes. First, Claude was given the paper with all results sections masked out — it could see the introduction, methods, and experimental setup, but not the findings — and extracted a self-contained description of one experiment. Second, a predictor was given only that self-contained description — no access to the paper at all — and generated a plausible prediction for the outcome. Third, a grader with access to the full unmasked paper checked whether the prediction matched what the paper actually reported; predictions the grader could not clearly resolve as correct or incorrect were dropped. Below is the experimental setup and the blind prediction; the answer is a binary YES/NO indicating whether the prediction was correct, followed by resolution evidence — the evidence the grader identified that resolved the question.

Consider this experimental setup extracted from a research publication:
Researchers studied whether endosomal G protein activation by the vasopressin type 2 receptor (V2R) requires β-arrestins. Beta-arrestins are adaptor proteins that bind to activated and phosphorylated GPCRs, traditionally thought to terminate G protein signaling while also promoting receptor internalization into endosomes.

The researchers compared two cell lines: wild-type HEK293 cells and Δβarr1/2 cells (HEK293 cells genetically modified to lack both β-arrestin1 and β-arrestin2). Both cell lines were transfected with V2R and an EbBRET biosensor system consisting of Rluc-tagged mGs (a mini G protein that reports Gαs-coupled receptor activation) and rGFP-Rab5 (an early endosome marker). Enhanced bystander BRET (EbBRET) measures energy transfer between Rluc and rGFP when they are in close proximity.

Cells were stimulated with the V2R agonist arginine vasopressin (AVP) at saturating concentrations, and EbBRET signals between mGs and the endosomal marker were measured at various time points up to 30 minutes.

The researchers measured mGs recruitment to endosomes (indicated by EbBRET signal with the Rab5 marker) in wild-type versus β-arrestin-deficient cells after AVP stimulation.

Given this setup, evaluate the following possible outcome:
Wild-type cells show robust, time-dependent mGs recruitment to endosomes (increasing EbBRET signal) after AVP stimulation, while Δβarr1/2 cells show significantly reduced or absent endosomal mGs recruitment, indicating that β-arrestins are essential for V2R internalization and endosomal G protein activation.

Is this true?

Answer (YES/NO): NO